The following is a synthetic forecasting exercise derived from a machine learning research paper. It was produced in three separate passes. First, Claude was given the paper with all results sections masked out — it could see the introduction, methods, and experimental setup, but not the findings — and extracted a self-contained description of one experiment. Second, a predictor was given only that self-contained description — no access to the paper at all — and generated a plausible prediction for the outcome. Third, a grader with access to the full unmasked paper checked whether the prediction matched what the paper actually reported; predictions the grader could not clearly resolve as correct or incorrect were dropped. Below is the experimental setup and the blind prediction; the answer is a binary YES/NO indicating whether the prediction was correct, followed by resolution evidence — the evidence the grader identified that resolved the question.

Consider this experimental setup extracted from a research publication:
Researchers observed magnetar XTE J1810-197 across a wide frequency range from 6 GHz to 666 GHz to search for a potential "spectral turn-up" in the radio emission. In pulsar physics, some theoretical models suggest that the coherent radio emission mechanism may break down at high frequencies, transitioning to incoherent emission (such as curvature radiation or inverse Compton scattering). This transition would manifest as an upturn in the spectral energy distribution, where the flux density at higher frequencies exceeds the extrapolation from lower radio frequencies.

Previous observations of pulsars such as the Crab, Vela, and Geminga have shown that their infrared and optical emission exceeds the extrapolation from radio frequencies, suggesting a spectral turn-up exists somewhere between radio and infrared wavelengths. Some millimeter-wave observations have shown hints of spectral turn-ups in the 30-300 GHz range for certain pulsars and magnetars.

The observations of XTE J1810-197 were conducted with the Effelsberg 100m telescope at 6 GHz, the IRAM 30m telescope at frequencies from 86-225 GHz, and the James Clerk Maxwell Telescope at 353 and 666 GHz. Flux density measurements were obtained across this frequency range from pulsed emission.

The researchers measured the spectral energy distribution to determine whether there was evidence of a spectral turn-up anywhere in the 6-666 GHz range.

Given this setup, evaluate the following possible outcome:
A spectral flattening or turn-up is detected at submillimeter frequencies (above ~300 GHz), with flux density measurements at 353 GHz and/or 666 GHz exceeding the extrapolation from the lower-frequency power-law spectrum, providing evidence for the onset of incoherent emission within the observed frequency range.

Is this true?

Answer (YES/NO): NO